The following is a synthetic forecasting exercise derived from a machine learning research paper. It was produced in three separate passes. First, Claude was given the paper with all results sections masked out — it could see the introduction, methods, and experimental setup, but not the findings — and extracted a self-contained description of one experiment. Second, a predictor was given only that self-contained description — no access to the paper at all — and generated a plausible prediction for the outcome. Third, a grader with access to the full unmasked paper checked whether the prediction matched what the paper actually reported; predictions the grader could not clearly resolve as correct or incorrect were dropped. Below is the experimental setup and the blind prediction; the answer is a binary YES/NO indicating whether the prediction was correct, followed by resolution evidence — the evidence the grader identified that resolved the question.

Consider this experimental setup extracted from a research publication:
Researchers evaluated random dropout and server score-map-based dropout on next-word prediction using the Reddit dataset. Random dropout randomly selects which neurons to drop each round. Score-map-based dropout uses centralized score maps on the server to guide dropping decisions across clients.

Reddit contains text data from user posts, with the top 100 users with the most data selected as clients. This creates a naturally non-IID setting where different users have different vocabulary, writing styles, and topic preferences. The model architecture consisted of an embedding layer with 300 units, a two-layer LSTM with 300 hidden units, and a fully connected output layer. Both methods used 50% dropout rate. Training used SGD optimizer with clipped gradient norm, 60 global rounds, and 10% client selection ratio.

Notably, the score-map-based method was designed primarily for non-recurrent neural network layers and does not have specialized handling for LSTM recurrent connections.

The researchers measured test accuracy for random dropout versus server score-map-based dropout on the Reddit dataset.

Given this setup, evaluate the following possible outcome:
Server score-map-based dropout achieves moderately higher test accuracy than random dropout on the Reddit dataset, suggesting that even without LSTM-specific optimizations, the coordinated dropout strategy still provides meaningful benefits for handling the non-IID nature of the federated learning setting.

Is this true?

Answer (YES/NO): NO